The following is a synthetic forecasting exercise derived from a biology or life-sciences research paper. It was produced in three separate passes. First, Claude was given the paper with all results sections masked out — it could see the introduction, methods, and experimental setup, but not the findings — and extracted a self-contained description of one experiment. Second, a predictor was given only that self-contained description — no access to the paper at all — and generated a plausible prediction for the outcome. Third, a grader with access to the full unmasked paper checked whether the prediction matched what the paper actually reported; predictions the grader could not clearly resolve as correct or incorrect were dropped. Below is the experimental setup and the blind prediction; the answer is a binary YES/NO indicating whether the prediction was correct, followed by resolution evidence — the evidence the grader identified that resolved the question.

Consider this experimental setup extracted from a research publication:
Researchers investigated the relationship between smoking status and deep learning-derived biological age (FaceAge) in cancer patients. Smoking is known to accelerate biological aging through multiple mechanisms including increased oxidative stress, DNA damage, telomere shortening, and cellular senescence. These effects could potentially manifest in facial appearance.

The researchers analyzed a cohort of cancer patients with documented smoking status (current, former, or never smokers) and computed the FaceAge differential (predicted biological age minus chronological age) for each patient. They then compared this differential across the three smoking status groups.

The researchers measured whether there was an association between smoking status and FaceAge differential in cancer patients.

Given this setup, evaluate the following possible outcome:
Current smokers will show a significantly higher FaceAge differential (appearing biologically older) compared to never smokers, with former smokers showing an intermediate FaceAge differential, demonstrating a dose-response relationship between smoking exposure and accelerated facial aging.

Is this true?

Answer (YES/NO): NO